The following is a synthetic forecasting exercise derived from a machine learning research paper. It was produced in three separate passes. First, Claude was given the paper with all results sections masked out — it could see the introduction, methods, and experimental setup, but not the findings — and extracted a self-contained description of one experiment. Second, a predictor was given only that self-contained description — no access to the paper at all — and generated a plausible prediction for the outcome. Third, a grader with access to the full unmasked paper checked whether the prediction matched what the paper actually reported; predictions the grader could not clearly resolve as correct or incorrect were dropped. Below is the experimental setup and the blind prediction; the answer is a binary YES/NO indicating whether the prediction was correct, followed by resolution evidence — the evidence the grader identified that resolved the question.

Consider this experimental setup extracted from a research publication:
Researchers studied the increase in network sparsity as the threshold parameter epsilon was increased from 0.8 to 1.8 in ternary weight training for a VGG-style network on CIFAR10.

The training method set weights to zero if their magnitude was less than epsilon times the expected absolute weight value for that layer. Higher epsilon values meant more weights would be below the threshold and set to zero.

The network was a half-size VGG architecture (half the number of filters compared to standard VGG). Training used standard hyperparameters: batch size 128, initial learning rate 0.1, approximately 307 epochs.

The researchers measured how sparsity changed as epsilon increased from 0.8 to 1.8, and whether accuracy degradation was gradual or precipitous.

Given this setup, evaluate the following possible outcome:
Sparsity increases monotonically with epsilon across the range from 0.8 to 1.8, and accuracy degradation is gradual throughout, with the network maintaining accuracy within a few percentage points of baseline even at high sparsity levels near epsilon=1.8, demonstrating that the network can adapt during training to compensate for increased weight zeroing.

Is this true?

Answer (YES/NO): YES